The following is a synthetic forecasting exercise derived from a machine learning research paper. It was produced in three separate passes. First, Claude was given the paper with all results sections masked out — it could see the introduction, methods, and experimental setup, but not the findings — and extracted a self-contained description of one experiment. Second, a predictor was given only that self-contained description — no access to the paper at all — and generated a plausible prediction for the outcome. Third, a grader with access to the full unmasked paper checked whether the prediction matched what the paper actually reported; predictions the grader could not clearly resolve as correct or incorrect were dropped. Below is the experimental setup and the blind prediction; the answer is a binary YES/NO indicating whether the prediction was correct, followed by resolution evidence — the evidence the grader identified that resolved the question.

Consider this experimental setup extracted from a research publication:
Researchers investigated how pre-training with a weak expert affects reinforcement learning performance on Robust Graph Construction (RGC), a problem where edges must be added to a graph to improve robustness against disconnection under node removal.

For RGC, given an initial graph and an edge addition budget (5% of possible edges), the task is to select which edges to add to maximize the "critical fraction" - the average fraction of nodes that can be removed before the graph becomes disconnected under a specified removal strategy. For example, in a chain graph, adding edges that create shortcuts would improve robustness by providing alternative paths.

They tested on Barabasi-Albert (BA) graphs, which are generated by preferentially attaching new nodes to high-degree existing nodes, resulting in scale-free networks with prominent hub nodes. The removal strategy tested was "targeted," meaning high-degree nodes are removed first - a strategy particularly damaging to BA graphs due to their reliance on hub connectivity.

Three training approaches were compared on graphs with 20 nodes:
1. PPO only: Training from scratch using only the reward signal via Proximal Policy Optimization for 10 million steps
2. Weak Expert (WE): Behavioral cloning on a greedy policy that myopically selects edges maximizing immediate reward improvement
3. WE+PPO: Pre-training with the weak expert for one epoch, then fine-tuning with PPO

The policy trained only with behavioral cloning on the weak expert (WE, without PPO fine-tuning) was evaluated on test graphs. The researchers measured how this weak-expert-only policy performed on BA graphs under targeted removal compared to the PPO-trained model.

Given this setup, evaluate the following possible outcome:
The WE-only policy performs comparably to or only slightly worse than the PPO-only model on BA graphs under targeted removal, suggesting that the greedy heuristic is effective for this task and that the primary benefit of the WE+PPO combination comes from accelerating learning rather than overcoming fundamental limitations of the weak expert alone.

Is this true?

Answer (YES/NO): NO